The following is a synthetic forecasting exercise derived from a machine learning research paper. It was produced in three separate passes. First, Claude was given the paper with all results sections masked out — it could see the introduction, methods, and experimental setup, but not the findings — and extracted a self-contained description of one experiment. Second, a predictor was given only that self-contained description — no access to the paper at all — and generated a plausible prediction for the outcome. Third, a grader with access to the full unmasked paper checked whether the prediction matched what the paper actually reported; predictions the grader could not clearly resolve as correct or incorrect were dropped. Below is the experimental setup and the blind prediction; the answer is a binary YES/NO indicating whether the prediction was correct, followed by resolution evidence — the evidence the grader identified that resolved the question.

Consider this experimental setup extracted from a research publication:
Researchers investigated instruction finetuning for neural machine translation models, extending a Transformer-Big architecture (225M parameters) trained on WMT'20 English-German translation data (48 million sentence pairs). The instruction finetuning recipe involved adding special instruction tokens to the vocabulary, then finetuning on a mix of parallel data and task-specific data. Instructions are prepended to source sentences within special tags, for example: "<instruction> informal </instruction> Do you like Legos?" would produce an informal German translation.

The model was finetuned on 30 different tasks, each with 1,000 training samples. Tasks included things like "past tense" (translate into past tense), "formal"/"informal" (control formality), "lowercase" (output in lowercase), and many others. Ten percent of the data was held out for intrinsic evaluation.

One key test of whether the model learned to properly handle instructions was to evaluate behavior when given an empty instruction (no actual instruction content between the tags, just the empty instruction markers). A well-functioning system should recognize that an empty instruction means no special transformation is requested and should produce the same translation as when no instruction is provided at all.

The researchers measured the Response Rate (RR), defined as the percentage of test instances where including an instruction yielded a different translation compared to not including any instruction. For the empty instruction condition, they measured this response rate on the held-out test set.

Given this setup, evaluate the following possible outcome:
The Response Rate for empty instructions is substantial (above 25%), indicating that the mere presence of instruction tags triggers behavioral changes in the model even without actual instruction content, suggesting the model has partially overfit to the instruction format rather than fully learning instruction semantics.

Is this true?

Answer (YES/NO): NO